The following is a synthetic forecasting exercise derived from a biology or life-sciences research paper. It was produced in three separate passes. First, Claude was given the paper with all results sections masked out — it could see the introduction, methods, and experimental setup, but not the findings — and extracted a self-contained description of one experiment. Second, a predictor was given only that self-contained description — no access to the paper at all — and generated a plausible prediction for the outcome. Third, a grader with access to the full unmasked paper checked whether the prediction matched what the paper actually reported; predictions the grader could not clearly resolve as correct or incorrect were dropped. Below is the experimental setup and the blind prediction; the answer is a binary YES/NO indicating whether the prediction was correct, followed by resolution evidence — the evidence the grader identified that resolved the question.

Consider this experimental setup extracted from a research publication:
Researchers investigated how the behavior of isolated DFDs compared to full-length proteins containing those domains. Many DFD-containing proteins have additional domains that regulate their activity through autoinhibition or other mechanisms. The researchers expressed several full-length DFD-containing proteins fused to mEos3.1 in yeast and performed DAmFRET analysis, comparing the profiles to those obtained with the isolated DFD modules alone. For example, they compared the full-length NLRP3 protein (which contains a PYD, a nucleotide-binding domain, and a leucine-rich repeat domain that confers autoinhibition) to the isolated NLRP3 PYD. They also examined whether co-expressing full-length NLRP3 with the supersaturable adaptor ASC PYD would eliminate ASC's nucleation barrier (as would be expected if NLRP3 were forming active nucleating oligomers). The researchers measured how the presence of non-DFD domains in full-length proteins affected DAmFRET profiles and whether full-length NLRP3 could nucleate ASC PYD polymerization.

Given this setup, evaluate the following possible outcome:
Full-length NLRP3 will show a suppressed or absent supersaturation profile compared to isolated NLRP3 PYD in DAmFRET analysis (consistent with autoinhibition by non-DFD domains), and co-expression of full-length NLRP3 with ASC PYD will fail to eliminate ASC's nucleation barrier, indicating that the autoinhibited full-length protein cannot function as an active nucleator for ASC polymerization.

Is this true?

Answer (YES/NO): YES